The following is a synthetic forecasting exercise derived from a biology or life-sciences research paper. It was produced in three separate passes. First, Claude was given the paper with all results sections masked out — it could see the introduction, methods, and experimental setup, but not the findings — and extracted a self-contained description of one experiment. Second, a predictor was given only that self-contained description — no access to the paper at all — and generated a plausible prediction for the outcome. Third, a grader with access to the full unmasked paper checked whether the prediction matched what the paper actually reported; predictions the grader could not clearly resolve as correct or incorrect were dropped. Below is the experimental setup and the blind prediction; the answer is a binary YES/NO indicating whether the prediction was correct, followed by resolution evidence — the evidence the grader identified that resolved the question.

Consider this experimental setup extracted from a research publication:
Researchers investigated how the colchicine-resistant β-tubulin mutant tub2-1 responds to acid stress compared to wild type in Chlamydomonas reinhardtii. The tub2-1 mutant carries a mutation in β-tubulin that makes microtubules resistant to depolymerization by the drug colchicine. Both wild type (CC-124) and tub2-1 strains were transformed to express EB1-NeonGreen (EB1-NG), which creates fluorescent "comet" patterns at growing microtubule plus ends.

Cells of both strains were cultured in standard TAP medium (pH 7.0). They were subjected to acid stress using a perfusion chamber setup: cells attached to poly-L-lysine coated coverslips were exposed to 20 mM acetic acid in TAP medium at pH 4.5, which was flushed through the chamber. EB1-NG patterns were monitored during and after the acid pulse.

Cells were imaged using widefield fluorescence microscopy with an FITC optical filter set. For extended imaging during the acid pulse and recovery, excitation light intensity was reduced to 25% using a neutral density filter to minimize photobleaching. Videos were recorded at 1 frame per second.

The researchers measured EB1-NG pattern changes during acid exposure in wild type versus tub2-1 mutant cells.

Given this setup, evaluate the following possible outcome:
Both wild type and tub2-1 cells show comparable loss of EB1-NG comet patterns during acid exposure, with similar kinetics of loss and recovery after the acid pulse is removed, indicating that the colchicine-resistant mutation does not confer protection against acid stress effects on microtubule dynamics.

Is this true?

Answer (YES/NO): NO